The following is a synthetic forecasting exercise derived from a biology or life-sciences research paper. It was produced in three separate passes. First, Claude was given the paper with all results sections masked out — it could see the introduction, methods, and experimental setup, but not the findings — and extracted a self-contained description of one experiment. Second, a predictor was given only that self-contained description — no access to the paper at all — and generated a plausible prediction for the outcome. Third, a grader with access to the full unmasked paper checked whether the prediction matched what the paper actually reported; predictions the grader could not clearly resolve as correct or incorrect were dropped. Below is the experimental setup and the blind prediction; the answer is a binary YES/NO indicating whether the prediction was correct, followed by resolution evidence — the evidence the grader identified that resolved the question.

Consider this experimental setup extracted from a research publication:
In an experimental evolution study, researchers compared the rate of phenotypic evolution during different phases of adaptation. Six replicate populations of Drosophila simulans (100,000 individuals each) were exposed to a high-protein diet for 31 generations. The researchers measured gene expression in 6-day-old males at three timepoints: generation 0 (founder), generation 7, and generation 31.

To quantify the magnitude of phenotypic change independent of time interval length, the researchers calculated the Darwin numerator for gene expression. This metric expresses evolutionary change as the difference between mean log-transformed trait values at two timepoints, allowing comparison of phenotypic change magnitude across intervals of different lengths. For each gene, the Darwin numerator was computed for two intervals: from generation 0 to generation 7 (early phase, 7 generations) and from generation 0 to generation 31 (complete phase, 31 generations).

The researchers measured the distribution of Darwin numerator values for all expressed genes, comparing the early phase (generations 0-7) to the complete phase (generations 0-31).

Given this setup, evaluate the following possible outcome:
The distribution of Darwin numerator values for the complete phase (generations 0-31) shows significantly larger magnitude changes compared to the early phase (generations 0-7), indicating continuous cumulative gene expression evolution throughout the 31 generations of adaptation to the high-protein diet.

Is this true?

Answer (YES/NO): NO